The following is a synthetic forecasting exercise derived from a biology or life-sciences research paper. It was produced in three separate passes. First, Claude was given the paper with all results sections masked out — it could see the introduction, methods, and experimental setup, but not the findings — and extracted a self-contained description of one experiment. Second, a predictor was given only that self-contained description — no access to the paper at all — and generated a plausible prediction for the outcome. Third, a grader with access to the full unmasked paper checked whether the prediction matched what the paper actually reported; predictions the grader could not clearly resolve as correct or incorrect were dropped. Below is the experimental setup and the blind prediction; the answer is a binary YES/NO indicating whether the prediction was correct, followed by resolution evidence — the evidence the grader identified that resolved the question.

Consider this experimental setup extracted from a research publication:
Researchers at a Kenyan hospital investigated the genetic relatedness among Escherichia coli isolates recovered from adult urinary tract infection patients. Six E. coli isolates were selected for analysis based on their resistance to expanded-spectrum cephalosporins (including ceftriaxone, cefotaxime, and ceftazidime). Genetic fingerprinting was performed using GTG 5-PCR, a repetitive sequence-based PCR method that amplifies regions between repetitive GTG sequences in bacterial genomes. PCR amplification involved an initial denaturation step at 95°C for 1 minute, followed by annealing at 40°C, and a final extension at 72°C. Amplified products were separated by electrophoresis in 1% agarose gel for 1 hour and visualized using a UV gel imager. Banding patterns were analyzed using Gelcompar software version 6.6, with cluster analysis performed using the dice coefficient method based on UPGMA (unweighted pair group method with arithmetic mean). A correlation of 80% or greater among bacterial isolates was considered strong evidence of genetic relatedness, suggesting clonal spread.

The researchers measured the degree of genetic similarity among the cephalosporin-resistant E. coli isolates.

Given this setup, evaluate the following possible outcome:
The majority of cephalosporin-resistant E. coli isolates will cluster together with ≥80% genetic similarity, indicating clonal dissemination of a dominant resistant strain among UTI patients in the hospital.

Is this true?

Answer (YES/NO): NO